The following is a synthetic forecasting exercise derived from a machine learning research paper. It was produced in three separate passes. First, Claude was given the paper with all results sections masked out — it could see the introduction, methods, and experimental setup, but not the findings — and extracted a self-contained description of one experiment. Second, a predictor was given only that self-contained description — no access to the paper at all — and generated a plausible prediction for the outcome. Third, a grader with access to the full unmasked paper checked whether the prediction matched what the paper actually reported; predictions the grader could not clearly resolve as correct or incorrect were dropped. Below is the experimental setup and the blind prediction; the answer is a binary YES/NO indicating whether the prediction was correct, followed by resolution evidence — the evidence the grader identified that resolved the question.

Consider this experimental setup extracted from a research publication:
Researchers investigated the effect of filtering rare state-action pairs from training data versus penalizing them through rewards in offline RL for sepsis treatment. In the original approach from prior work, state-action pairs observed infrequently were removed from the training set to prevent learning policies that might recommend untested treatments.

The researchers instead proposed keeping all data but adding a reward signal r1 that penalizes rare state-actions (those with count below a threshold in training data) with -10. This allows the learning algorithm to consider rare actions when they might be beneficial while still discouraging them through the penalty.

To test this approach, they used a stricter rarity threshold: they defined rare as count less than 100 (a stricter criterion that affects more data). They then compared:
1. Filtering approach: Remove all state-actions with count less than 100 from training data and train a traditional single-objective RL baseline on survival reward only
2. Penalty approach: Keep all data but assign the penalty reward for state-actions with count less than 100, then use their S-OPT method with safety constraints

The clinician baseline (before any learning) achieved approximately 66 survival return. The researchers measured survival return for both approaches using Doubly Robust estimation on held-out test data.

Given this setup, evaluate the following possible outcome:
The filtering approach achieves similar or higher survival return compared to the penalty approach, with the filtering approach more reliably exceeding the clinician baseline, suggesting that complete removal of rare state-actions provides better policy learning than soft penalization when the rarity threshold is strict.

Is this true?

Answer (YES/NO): NO